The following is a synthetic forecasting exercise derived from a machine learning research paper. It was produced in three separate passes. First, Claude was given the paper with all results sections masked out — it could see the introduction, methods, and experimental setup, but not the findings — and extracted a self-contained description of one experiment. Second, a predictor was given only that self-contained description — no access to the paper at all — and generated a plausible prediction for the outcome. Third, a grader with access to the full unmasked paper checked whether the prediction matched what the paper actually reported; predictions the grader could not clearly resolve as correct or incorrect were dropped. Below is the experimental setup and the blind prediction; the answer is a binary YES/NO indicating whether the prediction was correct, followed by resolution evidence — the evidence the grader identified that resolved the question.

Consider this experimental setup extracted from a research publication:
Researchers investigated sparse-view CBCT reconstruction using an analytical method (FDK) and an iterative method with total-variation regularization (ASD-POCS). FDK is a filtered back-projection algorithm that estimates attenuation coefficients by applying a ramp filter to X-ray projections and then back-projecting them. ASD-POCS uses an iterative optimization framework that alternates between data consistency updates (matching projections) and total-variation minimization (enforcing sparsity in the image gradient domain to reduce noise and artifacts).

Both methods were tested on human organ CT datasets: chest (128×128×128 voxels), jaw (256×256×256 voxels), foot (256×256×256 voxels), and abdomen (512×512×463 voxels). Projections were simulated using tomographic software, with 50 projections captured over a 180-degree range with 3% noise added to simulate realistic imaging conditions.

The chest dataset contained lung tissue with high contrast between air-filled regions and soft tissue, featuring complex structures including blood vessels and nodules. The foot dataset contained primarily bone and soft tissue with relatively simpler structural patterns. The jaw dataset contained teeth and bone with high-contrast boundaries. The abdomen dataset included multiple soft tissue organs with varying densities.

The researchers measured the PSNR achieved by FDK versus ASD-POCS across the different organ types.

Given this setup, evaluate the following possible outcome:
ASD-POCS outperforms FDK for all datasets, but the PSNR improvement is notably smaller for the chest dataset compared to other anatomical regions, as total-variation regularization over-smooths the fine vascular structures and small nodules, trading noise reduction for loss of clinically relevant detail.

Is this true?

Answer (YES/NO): NO